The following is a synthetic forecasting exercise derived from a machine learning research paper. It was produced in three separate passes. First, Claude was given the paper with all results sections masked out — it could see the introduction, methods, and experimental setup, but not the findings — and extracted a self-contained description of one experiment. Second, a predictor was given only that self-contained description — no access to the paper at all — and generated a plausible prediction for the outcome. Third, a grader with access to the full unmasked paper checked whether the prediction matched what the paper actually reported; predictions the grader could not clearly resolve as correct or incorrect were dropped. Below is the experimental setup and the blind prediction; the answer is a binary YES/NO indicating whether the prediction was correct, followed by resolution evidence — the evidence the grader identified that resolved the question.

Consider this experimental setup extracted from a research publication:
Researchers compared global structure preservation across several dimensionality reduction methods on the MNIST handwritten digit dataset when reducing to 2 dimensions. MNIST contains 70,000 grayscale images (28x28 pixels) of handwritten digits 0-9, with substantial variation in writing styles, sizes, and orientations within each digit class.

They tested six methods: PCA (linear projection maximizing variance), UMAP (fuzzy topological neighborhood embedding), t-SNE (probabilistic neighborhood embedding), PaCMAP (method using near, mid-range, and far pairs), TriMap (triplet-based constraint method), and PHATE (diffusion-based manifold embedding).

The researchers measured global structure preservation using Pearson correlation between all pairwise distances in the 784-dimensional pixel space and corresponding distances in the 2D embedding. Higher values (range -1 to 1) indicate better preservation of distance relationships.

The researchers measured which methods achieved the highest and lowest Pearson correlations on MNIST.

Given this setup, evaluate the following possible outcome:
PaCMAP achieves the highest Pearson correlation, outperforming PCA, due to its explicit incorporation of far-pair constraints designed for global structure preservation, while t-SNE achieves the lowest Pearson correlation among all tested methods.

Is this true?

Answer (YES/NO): NO